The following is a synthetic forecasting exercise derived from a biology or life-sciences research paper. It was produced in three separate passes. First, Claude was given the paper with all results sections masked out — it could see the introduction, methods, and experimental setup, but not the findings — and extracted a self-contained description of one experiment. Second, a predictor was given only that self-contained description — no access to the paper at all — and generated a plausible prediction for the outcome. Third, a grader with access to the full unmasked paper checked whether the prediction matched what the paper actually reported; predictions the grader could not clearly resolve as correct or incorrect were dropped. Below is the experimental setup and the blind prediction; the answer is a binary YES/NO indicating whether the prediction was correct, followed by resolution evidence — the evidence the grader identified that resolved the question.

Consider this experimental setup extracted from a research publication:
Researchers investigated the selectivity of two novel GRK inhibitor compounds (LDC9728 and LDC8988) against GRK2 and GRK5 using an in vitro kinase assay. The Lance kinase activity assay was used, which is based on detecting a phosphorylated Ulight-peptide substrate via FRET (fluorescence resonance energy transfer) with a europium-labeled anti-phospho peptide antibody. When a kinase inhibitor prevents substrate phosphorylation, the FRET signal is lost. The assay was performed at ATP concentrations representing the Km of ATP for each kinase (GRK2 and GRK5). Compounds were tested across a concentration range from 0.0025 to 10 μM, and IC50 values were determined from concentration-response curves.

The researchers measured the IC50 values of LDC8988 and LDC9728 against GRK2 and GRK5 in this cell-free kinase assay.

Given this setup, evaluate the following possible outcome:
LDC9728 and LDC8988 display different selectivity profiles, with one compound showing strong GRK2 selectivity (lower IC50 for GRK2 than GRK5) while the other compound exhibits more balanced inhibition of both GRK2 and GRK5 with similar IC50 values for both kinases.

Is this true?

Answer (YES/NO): NO